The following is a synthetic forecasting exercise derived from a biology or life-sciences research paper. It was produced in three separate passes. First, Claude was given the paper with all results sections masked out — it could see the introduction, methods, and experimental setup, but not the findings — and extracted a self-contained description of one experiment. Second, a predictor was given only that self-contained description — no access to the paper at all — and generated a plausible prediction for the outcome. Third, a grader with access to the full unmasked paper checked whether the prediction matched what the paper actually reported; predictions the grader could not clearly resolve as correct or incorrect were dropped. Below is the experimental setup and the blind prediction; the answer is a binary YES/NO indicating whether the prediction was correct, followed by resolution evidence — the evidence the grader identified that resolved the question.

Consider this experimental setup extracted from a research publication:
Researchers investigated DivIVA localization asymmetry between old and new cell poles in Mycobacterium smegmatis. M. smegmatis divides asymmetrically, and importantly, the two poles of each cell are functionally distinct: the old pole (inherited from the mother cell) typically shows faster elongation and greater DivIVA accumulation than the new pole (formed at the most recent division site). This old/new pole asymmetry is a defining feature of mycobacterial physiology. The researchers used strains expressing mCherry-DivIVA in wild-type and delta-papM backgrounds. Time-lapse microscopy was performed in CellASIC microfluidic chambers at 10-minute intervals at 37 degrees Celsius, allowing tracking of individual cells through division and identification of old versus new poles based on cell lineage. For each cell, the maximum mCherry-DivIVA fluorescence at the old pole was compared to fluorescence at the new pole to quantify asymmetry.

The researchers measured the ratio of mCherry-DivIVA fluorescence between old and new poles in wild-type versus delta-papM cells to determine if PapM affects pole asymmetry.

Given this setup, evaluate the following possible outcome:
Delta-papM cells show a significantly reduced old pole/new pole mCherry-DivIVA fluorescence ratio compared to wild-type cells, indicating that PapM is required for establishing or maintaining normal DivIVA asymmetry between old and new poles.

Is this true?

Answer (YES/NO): NO